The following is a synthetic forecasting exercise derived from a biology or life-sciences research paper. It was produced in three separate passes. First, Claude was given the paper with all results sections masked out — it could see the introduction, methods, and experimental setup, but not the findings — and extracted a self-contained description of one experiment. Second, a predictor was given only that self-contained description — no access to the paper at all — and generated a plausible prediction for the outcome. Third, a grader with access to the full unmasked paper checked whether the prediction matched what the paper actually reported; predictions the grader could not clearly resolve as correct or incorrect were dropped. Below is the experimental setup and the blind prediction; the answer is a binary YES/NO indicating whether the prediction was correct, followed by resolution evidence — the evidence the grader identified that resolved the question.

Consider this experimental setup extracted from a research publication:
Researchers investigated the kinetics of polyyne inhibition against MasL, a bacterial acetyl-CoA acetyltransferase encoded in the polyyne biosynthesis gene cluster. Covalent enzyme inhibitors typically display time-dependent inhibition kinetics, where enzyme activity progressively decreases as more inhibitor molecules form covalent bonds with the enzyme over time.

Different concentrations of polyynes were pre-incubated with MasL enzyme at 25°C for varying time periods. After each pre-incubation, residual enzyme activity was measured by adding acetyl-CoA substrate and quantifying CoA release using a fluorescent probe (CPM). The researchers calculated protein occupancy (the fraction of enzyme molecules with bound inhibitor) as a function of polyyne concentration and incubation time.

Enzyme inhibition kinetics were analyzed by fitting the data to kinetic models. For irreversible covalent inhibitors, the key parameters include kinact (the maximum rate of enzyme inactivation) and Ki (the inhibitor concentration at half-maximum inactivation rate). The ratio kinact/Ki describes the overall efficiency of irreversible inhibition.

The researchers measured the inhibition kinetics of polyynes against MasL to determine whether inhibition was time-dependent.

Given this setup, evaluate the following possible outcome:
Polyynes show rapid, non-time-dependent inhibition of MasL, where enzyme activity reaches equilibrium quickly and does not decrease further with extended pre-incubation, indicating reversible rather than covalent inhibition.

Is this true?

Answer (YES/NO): NO